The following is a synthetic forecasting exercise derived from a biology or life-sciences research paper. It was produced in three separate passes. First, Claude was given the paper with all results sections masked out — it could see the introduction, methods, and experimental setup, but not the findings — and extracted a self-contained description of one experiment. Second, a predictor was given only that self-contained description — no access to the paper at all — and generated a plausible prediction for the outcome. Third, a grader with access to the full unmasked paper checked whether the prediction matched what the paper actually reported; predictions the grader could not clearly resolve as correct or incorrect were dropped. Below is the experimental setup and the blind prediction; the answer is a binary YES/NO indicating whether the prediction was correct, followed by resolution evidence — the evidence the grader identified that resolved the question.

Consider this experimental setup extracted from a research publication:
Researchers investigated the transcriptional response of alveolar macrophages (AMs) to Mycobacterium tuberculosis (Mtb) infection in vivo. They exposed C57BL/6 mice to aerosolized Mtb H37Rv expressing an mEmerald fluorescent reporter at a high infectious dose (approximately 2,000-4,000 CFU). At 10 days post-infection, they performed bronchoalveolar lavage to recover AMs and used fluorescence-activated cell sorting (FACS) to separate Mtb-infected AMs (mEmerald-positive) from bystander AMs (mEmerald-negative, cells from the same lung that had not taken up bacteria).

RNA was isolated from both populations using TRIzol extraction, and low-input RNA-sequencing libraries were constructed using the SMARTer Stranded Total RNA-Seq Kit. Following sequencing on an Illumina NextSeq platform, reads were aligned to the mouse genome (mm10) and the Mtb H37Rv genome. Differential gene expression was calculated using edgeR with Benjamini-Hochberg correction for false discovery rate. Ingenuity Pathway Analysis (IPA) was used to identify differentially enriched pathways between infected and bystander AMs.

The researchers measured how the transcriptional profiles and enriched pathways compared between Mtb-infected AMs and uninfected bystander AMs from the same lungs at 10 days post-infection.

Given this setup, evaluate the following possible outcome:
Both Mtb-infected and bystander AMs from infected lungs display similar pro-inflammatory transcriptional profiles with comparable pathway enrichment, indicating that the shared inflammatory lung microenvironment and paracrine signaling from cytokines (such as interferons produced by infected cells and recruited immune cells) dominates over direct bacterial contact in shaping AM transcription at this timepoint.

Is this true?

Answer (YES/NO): NO